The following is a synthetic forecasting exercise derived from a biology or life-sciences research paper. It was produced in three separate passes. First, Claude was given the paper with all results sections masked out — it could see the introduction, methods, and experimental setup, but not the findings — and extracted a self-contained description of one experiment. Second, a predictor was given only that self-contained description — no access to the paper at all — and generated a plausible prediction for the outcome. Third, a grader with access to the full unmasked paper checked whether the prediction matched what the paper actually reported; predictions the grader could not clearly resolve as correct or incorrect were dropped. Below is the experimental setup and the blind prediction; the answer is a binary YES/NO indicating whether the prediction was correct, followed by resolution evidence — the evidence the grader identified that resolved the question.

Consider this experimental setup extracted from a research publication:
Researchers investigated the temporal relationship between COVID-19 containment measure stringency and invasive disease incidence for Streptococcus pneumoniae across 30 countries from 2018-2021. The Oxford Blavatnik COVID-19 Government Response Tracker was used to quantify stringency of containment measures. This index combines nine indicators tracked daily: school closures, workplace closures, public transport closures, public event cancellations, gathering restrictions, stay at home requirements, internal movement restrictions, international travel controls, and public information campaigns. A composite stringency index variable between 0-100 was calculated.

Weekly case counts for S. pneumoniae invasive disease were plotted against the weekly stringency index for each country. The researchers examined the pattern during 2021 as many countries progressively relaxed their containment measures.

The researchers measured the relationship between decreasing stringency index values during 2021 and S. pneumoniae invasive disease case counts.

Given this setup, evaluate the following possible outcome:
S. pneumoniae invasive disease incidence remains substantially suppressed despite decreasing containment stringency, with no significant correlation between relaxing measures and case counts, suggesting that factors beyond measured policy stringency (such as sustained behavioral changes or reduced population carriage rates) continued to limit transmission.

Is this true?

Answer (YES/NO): NO